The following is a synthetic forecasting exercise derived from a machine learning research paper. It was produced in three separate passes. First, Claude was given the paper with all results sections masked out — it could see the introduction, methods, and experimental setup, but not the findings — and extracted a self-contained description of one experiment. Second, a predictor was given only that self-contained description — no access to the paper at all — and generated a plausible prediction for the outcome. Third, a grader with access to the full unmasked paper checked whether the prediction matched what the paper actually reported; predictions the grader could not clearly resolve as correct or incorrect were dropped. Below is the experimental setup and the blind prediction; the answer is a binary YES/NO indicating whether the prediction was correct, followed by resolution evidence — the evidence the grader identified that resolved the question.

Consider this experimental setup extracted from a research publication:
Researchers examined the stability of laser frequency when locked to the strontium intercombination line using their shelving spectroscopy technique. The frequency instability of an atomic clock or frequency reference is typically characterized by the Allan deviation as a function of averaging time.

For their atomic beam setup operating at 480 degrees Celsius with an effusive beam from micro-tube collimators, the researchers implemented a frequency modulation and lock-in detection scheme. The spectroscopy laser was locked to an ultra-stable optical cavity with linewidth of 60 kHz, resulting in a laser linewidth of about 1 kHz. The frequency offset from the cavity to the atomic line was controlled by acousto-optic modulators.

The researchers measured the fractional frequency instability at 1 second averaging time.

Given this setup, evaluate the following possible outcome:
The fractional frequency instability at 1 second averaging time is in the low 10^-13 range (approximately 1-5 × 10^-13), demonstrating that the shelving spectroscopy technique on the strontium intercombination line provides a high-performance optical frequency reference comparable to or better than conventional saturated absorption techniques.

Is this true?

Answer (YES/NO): NO